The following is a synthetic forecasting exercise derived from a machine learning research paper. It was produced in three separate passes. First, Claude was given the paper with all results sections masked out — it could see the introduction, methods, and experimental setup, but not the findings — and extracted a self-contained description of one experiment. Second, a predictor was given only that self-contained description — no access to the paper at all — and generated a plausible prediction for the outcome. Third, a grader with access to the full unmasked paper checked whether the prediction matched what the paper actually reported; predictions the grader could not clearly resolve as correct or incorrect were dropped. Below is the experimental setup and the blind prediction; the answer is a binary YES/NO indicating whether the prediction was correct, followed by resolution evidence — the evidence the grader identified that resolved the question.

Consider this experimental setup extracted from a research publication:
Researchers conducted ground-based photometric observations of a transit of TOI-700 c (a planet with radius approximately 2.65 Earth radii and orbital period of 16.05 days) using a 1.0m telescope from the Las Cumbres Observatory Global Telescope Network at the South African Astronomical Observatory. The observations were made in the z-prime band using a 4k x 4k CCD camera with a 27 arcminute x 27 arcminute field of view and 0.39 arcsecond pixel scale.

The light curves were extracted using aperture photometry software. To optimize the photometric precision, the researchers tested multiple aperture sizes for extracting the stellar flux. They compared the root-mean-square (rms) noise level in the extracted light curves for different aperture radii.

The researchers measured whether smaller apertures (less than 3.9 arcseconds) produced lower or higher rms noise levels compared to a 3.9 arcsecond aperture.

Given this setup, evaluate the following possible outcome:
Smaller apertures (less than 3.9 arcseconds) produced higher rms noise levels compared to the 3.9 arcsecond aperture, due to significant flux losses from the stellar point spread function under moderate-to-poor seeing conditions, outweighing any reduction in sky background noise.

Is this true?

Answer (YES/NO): YES